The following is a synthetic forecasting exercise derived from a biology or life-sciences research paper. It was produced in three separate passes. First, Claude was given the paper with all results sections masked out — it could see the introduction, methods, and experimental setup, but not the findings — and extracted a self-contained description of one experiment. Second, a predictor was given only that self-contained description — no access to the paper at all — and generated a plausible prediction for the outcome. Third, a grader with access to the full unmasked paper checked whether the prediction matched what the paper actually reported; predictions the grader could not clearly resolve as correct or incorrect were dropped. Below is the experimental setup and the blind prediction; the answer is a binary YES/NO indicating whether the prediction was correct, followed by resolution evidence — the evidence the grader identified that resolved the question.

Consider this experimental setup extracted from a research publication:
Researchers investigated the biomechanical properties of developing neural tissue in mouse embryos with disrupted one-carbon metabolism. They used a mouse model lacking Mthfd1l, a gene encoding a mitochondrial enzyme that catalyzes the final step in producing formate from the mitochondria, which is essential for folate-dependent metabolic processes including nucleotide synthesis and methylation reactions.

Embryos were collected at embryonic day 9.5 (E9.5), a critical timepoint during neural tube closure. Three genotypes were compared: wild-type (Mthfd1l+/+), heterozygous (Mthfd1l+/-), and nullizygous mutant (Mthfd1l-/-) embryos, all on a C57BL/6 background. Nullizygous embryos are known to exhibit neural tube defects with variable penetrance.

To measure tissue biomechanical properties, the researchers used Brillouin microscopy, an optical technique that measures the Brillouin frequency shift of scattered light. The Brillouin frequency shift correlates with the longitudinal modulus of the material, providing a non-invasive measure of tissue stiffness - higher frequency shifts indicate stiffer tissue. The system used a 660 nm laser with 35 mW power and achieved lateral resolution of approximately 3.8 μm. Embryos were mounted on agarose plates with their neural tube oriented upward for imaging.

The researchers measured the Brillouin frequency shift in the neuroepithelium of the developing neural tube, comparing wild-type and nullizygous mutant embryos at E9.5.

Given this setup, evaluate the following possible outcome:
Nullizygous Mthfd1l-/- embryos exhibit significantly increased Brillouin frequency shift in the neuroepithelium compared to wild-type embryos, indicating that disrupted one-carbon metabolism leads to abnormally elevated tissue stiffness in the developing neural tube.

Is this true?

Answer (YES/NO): NO